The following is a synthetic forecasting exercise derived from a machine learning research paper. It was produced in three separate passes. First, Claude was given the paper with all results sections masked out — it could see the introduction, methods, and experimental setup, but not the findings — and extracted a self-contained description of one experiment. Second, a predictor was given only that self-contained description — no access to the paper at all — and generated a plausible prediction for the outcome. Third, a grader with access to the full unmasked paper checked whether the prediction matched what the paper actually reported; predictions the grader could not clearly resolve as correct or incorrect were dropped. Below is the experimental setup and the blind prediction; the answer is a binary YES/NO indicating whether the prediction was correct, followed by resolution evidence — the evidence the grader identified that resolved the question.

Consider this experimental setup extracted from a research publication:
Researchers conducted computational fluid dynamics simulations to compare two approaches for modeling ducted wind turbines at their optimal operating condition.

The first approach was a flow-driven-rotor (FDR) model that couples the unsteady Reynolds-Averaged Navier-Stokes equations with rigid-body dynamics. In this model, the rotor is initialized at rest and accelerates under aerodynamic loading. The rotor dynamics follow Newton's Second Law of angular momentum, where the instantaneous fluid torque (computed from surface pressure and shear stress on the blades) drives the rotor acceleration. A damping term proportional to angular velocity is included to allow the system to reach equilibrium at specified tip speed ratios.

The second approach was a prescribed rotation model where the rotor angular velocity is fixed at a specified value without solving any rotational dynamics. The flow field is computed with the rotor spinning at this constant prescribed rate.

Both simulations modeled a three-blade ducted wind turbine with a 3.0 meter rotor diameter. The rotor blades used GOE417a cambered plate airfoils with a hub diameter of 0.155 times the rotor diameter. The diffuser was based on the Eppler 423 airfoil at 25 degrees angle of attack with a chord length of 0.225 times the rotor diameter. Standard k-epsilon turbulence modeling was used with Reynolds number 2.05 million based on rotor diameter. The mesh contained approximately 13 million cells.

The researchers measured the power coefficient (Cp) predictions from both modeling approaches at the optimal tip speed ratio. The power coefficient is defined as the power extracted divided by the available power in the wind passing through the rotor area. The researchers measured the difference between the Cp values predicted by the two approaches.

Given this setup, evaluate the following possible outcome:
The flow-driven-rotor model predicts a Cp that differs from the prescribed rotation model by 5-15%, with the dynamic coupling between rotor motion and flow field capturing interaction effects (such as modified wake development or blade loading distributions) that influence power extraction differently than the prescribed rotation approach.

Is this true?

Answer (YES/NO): NO